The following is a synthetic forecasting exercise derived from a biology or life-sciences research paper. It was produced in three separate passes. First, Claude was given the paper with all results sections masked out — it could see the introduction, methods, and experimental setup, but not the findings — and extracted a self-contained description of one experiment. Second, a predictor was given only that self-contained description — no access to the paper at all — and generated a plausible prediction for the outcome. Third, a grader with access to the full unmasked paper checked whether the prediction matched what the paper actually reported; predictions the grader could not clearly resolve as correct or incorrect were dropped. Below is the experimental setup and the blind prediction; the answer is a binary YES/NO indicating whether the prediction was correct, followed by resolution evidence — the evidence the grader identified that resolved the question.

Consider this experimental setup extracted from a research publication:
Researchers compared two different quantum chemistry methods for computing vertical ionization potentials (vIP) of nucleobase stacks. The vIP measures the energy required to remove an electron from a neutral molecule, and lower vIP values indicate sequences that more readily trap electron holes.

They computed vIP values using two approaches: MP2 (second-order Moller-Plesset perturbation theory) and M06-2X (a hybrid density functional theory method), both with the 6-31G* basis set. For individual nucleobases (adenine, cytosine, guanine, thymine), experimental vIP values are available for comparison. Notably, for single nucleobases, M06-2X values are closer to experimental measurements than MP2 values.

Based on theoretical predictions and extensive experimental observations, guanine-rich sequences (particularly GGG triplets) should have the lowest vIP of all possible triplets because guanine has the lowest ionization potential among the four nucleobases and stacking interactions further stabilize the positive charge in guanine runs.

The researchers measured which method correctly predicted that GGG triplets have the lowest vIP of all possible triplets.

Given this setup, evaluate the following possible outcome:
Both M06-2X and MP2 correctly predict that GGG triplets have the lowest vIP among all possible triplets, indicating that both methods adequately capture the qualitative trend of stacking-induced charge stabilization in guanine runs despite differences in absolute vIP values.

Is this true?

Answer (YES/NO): NO